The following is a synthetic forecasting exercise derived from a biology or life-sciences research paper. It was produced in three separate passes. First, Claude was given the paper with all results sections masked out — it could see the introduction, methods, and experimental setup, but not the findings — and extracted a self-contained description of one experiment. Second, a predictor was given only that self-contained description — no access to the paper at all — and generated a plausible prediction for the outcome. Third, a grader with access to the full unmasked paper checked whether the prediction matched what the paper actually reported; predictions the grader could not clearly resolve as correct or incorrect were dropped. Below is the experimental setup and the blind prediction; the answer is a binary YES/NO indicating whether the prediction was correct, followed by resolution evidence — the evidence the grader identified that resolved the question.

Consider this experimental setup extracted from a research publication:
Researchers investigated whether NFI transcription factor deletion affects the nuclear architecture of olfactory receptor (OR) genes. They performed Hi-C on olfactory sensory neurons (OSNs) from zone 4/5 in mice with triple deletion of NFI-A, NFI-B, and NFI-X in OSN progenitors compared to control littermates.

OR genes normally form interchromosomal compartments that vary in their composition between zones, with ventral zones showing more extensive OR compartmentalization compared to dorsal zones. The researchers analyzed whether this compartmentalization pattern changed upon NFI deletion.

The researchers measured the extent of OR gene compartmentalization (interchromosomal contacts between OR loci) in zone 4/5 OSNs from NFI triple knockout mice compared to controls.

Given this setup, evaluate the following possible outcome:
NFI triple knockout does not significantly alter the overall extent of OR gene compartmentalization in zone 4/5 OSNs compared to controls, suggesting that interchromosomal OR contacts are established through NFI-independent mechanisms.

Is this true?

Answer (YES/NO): NO